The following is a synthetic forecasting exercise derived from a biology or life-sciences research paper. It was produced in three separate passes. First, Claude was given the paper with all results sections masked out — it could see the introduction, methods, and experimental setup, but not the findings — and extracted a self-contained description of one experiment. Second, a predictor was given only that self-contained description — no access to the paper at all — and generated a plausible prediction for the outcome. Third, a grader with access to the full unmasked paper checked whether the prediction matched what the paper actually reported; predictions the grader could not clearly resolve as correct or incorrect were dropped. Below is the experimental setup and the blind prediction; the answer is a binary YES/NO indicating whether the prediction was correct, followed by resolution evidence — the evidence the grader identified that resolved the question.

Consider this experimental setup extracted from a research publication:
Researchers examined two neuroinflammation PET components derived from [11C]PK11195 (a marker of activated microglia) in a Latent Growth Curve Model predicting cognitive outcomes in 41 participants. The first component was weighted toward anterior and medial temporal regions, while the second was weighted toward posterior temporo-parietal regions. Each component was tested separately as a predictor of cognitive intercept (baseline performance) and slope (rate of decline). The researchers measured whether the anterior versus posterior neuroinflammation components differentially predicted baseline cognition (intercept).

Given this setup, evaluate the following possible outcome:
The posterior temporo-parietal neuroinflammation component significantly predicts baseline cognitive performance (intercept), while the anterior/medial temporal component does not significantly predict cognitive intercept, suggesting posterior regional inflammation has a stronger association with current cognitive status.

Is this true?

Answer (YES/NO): NO